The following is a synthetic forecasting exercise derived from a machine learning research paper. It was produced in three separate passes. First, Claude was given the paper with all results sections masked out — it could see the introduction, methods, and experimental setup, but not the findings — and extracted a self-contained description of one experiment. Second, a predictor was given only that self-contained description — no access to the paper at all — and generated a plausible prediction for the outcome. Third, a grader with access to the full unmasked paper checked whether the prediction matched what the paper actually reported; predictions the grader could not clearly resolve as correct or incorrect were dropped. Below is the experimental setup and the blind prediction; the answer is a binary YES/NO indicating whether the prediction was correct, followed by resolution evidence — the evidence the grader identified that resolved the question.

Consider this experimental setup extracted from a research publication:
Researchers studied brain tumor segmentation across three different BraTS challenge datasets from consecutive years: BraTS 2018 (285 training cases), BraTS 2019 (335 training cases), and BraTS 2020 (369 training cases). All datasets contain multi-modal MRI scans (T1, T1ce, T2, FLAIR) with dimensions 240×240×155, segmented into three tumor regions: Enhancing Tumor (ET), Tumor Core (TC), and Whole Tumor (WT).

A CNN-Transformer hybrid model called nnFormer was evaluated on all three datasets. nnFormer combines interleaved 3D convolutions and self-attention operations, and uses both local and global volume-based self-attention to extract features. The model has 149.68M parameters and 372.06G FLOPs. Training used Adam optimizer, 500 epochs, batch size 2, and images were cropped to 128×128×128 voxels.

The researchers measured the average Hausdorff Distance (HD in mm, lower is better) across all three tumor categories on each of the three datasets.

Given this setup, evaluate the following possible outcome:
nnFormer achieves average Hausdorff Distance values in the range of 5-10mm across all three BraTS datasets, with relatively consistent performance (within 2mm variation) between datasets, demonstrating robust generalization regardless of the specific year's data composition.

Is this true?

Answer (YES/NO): NO